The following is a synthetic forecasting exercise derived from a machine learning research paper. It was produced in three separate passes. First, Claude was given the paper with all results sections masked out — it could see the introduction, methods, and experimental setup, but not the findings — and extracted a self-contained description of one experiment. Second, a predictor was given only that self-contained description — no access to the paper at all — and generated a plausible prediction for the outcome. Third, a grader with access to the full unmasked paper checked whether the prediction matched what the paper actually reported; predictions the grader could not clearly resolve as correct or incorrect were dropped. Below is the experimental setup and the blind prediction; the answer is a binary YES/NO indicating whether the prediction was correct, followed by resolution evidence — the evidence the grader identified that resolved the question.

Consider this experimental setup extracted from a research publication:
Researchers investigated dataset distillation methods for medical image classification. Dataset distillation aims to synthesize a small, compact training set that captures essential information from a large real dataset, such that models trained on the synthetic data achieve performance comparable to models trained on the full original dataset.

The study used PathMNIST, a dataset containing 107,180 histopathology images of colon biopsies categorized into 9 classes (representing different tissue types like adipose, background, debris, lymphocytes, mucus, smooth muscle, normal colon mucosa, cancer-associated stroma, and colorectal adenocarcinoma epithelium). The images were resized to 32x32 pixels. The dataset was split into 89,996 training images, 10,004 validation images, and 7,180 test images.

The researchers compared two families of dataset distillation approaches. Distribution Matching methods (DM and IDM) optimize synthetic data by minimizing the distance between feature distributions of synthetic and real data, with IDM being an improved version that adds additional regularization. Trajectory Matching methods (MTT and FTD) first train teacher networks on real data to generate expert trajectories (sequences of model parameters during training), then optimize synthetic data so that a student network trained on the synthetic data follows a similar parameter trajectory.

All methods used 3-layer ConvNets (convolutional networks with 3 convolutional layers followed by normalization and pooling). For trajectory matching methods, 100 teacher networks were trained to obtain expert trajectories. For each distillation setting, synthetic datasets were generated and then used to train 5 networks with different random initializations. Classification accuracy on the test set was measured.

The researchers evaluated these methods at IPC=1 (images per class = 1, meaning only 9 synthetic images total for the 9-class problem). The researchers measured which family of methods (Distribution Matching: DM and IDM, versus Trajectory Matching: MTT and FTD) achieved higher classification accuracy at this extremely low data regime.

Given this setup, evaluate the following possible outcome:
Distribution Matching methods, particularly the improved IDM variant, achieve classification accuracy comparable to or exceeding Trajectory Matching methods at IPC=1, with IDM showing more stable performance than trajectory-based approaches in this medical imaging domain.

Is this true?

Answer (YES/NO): YES